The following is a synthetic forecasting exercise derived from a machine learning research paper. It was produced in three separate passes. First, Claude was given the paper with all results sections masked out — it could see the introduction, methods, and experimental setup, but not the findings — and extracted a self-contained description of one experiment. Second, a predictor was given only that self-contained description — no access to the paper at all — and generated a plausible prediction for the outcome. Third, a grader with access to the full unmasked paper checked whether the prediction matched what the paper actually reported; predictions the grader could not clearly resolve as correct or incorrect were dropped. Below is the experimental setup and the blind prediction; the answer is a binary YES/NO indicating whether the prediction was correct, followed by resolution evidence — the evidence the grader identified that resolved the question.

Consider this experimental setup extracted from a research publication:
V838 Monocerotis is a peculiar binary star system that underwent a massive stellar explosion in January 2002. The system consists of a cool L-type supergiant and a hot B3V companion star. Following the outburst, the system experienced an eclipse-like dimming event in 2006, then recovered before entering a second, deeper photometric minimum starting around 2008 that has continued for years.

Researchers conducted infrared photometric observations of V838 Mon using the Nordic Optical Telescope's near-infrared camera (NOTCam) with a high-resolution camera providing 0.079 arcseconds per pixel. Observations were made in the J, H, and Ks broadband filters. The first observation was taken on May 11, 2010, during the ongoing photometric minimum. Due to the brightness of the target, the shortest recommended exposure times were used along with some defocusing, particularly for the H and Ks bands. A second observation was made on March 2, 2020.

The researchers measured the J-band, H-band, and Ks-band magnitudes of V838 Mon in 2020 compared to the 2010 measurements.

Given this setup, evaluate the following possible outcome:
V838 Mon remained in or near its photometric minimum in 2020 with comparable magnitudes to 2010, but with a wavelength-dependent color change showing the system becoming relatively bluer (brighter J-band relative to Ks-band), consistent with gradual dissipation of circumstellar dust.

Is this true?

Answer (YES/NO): NO